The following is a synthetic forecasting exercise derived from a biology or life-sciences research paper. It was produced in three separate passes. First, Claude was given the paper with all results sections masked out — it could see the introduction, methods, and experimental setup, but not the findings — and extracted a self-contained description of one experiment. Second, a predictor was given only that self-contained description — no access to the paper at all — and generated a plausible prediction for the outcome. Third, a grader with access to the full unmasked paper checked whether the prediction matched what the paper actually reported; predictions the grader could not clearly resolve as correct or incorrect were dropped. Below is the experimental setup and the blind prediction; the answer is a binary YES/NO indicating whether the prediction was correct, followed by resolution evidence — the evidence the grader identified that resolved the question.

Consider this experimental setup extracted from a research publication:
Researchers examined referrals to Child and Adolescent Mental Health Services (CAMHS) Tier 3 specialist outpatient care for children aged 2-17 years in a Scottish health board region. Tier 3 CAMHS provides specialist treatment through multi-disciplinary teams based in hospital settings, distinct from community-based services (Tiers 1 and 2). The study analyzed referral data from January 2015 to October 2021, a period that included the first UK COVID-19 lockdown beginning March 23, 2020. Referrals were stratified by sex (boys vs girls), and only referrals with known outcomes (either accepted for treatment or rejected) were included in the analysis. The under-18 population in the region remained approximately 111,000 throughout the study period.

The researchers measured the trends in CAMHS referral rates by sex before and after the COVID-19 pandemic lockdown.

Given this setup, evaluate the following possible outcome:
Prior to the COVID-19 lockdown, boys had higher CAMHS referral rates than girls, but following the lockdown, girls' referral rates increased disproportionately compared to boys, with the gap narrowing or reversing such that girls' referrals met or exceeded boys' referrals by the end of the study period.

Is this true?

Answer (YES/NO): NO